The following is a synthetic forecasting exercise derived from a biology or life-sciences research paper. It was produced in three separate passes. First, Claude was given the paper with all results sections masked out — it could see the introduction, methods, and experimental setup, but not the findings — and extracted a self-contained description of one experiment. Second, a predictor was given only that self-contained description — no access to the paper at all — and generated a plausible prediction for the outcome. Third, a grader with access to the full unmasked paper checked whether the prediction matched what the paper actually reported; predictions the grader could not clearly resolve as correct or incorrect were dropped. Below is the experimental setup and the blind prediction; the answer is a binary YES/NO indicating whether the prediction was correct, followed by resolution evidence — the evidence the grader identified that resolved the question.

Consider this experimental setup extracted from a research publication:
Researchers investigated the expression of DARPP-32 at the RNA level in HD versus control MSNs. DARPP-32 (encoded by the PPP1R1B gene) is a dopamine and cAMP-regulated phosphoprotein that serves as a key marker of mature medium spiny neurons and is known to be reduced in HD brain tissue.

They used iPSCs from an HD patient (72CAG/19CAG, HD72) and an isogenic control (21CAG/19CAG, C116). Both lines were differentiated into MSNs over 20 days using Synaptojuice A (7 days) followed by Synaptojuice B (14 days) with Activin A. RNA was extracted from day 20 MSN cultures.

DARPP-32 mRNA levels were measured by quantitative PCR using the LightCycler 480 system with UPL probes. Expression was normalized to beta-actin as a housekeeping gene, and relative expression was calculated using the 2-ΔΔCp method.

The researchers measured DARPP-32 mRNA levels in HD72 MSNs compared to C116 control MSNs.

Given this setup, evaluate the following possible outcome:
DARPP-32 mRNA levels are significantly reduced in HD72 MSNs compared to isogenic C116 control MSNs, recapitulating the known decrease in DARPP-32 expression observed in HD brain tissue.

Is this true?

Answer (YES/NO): YES